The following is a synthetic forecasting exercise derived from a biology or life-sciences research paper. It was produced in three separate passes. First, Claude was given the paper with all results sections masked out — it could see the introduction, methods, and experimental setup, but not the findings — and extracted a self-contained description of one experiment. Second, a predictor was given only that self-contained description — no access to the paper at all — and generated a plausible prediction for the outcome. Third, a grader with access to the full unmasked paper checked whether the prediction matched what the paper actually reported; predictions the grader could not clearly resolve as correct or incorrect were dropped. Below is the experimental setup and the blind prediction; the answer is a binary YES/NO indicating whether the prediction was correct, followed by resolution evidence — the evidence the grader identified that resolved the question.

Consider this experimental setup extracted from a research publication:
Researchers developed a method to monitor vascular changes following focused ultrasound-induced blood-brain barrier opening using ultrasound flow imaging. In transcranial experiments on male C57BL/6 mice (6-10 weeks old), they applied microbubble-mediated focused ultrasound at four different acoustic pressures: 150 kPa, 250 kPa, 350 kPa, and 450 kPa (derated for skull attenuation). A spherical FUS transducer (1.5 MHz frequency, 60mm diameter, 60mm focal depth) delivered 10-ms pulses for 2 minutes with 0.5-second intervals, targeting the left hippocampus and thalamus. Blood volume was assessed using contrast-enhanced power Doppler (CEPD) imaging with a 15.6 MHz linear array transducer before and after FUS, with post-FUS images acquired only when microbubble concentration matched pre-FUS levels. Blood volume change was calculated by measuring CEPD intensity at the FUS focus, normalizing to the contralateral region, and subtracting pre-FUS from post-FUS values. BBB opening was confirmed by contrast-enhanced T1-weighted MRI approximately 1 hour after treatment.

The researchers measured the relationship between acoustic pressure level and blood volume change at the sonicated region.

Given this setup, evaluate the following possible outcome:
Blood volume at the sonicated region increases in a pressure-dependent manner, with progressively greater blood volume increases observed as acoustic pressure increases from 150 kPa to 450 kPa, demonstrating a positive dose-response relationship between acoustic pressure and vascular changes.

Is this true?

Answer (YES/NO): NO